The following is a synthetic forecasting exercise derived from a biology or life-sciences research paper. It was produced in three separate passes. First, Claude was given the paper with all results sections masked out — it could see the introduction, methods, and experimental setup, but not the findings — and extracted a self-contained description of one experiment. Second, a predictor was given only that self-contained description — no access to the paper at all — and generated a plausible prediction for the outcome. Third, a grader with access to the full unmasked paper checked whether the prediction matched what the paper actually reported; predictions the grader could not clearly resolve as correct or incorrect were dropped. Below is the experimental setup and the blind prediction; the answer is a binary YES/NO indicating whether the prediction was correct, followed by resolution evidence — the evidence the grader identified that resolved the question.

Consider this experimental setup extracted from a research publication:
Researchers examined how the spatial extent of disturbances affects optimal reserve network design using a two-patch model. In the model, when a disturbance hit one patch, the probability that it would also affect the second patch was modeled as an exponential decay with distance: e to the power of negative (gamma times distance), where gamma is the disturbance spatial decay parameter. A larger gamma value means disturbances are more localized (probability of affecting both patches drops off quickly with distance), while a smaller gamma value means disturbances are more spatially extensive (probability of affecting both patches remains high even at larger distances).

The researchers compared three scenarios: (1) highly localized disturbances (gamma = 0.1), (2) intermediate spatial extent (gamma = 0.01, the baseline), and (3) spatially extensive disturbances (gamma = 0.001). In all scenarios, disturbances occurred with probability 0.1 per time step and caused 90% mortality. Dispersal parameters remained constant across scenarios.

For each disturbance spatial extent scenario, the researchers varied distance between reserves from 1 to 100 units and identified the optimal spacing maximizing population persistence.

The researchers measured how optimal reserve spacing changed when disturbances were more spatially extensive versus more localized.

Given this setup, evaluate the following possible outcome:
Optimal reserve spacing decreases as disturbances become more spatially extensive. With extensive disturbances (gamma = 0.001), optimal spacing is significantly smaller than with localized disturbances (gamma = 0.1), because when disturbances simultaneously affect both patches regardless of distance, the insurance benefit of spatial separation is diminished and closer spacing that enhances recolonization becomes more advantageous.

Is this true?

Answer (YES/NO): YES